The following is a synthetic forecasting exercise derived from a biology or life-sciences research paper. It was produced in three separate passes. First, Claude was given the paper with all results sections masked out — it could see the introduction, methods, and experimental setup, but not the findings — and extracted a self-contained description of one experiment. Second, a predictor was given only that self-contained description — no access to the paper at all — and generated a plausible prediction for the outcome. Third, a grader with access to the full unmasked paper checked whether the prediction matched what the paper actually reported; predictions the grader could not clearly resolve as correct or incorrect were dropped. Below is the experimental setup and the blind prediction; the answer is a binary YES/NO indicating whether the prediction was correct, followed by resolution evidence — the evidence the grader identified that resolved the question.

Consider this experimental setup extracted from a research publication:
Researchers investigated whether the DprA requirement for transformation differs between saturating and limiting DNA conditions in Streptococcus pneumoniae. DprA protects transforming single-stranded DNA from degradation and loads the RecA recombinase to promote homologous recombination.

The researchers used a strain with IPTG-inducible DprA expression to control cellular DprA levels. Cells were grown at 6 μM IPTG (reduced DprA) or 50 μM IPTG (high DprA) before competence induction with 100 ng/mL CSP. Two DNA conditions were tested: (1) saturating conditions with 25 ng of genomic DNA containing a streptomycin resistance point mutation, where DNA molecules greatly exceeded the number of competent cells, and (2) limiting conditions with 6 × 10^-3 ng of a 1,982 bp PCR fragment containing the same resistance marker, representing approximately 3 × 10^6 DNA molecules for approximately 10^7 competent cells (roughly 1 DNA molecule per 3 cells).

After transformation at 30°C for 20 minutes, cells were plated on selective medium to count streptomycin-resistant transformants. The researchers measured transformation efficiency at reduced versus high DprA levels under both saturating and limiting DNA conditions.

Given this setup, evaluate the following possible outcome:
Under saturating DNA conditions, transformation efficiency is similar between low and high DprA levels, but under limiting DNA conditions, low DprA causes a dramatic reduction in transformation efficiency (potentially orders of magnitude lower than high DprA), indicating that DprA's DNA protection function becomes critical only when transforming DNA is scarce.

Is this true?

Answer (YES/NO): NO